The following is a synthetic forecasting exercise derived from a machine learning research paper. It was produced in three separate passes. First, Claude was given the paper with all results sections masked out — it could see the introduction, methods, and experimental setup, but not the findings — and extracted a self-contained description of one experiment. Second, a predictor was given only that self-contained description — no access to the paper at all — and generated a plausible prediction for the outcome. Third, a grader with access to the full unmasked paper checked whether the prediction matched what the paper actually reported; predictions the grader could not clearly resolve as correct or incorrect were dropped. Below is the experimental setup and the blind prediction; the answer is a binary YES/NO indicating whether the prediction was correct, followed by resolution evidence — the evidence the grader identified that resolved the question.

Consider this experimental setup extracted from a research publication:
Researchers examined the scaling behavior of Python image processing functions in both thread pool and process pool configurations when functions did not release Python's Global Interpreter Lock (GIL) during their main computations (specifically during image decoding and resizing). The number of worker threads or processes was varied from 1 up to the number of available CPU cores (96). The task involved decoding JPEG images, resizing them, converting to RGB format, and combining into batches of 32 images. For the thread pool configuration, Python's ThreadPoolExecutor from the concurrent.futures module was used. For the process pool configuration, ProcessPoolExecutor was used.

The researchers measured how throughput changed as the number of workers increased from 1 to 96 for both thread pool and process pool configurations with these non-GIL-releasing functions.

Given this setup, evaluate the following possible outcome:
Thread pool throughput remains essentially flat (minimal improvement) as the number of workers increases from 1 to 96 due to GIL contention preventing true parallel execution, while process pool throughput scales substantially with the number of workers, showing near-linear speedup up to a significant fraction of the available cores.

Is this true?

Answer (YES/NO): NO